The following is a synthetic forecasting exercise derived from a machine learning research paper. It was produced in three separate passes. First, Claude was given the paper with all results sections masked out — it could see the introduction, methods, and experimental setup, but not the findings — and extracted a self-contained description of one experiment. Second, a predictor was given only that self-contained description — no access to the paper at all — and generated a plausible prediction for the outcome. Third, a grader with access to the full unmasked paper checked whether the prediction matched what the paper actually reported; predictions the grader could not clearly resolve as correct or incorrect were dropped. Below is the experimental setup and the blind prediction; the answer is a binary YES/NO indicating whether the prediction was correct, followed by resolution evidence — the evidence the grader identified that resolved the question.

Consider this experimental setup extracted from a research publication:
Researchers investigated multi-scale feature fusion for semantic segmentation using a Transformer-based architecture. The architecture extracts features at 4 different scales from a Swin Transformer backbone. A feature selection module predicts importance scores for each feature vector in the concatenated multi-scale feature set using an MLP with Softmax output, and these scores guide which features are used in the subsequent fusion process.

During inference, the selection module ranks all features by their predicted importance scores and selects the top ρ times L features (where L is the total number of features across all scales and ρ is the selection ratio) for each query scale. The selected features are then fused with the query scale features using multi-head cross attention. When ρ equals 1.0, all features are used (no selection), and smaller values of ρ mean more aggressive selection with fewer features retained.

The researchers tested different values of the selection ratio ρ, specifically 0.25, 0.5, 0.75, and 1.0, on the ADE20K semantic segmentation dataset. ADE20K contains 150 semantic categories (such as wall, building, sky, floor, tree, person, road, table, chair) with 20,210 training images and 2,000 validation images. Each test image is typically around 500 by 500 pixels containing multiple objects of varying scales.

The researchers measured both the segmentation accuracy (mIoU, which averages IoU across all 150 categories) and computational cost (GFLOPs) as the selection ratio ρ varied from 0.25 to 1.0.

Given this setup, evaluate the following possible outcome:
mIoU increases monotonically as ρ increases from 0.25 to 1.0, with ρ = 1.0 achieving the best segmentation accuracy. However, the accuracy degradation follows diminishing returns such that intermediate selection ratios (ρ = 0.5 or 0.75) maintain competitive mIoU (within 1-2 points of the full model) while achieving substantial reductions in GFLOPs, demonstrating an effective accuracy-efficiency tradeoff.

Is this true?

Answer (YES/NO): NO